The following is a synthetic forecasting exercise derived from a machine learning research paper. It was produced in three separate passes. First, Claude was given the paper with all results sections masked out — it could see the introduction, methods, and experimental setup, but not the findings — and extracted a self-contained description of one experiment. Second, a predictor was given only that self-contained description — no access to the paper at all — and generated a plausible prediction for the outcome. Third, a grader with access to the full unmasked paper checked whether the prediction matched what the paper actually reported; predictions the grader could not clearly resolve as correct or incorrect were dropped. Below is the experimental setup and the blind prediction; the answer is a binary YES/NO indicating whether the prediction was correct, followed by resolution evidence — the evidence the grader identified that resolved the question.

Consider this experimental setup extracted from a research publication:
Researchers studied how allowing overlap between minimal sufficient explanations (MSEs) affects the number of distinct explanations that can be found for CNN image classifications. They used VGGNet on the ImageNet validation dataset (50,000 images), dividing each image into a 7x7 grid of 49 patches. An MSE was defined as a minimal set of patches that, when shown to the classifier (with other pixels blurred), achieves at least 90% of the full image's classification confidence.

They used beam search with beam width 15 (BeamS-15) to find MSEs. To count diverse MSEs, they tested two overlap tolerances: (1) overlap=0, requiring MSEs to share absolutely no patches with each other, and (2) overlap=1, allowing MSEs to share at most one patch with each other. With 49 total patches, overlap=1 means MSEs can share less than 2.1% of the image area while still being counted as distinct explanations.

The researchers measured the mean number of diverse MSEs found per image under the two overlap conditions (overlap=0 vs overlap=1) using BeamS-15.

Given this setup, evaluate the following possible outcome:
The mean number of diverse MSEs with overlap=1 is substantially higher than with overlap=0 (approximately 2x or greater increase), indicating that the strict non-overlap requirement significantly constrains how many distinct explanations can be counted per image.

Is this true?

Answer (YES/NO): YES